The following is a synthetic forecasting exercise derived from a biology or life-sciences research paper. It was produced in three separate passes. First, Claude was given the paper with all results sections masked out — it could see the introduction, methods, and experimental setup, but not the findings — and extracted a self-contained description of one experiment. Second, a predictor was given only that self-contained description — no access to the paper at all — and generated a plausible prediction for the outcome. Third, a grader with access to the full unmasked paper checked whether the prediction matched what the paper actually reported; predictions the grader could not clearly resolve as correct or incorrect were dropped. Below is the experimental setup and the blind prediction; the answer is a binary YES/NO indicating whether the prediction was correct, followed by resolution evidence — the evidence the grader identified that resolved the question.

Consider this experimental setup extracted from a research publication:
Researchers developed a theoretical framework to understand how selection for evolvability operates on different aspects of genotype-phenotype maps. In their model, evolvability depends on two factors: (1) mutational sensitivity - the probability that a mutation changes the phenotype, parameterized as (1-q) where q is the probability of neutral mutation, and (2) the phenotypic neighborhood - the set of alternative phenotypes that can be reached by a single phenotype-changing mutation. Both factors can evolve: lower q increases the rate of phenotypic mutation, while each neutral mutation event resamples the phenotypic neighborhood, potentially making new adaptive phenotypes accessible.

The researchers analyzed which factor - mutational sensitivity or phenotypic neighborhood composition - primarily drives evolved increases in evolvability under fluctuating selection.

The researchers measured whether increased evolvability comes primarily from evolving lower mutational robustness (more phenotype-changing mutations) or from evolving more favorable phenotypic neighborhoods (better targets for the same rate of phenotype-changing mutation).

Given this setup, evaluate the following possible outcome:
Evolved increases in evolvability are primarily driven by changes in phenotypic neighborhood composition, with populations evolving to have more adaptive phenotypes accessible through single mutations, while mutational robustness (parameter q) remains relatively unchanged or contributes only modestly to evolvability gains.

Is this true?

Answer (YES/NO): YES